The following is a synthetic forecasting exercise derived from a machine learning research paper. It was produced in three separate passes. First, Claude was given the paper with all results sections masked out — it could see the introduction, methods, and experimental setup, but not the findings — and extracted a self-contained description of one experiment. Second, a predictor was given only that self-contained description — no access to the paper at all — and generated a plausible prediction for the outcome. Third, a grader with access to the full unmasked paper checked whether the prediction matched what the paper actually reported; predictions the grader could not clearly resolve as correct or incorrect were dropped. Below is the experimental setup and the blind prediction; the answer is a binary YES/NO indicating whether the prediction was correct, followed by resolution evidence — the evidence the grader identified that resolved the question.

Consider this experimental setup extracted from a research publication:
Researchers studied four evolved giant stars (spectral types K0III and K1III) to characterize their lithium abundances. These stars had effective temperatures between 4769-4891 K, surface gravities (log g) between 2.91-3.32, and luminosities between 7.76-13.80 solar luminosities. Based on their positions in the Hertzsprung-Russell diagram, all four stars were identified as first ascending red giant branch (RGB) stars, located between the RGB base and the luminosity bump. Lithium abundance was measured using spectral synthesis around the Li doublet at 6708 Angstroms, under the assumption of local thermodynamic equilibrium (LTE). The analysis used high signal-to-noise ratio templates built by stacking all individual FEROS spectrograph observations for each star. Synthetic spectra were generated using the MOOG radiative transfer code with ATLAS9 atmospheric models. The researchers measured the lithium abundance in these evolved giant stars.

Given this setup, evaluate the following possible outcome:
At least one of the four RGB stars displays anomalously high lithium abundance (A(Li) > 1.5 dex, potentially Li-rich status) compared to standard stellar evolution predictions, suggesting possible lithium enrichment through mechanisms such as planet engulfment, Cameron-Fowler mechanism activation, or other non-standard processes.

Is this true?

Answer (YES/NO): NO